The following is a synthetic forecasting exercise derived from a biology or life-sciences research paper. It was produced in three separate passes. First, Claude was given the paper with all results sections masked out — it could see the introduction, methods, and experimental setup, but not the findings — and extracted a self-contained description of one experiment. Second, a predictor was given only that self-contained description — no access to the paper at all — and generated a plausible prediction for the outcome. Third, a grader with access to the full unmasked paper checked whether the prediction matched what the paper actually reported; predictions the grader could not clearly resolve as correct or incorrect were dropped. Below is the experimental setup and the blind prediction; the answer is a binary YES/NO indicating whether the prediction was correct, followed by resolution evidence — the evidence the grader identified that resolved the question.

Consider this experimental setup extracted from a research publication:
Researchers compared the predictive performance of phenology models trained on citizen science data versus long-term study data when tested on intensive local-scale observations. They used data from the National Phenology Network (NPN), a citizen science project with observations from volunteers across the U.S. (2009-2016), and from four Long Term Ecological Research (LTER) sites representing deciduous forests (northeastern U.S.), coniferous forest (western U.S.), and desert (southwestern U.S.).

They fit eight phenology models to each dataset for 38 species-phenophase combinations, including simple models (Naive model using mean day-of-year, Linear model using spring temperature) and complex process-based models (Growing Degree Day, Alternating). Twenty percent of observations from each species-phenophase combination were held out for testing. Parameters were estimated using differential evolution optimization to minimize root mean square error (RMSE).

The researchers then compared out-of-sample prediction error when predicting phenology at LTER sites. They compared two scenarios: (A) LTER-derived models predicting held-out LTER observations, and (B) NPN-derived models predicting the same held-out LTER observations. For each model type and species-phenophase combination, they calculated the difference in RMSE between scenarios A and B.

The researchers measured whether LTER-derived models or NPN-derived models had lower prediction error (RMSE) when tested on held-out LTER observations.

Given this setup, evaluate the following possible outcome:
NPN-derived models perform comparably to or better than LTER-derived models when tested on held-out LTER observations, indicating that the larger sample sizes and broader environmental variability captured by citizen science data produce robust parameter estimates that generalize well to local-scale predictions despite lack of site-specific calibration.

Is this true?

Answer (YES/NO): NO